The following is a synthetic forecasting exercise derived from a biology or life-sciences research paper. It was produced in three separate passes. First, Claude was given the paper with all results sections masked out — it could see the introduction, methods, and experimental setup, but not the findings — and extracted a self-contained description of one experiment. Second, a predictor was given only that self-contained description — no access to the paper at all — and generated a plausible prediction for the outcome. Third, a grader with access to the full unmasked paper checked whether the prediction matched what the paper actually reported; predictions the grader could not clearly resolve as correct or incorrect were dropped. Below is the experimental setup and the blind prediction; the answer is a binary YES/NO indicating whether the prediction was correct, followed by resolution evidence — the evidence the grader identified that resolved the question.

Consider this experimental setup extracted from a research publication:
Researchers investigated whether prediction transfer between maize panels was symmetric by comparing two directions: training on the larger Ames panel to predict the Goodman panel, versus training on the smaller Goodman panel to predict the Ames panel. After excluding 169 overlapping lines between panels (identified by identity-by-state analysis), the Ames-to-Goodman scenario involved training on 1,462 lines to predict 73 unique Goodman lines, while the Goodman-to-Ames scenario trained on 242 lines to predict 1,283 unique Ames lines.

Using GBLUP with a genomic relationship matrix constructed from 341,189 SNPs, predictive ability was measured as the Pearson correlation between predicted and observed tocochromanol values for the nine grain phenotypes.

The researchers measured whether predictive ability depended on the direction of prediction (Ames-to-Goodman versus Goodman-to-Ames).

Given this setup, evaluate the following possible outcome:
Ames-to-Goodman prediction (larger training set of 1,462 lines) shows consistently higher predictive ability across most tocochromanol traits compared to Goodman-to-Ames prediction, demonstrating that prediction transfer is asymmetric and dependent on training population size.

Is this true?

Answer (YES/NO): NO